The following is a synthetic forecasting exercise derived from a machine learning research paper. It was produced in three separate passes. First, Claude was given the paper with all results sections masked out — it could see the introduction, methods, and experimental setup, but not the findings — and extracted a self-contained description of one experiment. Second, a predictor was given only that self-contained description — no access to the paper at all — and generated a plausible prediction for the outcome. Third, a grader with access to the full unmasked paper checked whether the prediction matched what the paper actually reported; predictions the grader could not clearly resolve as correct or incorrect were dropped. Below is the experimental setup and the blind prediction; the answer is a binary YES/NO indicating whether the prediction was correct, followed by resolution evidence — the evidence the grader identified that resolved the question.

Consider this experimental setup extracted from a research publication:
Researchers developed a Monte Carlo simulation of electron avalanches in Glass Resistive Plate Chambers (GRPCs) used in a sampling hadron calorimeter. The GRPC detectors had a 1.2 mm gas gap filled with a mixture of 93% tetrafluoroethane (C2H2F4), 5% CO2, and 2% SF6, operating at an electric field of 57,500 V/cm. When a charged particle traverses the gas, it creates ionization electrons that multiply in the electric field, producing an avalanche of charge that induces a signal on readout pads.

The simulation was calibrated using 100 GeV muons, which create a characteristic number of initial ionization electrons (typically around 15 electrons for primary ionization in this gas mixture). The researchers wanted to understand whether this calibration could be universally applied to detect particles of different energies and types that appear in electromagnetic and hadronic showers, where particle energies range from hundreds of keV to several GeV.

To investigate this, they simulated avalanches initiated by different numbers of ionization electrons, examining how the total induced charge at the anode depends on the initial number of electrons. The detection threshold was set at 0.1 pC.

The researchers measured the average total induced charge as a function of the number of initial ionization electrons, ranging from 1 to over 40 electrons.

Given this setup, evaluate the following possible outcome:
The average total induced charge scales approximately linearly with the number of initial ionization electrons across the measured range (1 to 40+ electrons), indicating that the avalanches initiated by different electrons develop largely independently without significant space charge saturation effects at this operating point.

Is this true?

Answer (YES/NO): NO